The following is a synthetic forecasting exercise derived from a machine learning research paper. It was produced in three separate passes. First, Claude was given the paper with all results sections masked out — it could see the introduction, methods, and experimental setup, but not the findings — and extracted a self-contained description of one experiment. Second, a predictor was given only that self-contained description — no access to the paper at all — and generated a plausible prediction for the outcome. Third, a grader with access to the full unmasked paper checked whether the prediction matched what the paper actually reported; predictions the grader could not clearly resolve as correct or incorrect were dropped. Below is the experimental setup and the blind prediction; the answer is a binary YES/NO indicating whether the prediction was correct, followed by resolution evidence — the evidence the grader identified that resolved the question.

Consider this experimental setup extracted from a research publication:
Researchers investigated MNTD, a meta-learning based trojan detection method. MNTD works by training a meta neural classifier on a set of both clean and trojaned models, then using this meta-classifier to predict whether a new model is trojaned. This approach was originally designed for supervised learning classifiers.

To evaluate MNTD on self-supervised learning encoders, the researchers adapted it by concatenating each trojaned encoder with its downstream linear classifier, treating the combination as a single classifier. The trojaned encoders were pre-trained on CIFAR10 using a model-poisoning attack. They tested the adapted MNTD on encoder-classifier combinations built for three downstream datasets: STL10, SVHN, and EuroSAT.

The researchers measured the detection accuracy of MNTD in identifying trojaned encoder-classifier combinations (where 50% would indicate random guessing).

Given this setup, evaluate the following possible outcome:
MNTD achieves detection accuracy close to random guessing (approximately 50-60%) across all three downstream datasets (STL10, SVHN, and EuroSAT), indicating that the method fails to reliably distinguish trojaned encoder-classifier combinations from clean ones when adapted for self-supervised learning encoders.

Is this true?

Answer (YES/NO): YES